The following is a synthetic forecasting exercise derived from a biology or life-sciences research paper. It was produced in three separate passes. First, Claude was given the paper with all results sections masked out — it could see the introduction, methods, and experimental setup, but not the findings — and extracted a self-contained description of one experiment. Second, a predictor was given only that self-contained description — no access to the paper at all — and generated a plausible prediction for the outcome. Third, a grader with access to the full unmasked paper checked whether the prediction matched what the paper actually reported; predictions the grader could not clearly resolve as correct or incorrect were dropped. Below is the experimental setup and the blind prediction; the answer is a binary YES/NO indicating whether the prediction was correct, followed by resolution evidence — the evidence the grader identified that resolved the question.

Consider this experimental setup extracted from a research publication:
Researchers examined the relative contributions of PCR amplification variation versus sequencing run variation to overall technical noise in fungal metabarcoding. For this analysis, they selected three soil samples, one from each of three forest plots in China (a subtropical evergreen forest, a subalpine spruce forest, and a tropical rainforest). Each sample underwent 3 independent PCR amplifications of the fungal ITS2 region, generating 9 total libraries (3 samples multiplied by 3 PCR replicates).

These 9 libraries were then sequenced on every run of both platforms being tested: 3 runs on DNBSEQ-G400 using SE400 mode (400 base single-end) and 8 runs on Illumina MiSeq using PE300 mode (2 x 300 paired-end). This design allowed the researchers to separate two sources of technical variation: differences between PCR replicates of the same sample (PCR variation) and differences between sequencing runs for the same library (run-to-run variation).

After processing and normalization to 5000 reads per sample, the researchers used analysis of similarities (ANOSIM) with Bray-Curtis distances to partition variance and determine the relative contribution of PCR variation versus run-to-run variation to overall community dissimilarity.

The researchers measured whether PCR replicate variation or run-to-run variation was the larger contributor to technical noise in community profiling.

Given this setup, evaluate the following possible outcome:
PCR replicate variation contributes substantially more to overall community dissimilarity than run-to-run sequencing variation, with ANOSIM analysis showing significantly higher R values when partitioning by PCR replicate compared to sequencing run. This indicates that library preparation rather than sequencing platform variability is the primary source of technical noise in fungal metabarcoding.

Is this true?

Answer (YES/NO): NO